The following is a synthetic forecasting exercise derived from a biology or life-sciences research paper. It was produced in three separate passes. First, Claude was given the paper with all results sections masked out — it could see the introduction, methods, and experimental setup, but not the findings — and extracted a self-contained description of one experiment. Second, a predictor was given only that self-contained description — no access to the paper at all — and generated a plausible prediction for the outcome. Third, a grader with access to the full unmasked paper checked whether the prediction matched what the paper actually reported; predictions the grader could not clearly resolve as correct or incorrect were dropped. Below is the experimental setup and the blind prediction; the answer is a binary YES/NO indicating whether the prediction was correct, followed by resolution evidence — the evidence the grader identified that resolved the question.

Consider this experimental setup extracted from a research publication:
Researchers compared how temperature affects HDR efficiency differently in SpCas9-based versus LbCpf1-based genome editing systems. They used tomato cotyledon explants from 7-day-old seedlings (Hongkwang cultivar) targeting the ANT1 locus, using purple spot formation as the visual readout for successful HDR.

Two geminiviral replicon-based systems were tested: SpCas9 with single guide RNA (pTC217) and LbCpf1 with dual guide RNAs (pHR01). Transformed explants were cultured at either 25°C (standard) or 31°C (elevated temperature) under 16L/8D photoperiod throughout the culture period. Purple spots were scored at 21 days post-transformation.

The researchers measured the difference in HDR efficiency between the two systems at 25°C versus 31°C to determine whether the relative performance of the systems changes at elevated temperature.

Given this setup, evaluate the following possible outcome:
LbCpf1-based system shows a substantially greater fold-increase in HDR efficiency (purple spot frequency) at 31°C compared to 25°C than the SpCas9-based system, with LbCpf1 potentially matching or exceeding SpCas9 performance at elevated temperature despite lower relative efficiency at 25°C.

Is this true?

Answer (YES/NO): YES